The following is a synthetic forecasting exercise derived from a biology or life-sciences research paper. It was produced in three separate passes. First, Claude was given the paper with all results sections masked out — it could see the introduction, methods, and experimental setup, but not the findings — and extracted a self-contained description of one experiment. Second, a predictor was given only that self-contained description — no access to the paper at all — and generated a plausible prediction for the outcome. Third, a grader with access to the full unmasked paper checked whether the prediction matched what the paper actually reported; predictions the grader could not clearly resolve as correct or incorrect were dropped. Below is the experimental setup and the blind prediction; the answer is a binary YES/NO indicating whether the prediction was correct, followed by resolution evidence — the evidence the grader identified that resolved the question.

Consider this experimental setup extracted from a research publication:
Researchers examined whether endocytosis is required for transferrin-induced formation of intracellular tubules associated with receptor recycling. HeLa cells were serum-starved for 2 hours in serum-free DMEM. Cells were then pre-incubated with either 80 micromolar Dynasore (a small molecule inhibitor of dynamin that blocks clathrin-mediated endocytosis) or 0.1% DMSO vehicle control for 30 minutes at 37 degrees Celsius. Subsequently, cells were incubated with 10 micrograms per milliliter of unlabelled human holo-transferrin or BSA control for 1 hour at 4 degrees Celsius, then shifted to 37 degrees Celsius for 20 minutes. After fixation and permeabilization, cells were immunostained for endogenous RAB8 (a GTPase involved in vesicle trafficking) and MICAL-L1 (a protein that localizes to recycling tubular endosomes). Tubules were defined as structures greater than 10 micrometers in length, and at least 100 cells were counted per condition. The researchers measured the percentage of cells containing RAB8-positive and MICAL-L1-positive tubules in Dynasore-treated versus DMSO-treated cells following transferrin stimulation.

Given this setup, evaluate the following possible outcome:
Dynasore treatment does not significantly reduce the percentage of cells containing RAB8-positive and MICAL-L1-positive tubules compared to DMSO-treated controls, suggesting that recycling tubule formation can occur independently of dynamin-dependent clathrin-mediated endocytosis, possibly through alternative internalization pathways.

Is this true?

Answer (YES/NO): NO